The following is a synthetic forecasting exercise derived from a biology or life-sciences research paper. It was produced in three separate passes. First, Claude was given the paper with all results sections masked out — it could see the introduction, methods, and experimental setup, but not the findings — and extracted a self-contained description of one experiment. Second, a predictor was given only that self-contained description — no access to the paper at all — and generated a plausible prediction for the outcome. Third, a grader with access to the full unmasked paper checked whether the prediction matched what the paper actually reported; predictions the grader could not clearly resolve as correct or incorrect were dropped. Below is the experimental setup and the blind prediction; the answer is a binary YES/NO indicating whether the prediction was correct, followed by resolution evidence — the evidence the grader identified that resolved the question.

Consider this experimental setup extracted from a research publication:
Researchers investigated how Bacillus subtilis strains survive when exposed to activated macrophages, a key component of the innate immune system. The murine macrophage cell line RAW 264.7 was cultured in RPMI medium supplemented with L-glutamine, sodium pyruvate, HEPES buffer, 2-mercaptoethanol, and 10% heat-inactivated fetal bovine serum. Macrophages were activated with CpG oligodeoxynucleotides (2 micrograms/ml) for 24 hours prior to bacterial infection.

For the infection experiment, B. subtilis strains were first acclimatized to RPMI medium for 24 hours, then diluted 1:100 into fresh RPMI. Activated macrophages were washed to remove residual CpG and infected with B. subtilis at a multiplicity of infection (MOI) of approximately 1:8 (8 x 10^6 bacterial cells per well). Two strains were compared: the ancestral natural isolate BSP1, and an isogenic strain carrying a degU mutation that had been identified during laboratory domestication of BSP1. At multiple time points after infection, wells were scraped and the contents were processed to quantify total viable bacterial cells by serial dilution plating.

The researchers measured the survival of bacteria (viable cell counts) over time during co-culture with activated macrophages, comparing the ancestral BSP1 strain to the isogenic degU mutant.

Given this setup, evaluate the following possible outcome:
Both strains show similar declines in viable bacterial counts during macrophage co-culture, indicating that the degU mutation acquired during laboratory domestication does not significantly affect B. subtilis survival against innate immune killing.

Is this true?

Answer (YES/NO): NO